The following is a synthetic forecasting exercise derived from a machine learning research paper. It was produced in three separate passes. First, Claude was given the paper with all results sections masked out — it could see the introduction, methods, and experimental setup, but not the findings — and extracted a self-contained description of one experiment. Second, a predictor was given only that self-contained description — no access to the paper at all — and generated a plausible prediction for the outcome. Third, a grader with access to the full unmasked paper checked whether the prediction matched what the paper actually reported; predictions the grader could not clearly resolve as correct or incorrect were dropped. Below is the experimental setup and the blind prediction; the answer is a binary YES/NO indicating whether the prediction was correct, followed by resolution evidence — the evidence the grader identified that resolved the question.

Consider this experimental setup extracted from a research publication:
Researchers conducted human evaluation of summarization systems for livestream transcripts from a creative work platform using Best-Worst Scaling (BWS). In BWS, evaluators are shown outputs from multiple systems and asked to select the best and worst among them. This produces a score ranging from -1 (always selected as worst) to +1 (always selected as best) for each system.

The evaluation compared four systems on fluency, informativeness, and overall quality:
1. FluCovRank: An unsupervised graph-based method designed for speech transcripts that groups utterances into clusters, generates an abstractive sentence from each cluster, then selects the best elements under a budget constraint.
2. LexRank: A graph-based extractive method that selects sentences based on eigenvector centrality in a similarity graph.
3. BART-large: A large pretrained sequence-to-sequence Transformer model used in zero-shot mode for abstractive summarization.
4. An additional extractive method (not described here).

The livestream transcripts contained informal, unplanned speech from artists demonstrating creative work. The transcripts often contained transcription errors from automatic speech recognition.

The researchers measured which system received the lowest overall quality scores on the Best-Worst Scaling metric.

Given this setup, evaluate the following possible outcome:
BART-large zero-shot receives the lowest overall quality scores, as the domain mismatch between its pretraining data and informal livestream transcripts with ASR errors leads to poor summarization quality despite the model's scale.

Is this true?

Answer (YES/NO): NO